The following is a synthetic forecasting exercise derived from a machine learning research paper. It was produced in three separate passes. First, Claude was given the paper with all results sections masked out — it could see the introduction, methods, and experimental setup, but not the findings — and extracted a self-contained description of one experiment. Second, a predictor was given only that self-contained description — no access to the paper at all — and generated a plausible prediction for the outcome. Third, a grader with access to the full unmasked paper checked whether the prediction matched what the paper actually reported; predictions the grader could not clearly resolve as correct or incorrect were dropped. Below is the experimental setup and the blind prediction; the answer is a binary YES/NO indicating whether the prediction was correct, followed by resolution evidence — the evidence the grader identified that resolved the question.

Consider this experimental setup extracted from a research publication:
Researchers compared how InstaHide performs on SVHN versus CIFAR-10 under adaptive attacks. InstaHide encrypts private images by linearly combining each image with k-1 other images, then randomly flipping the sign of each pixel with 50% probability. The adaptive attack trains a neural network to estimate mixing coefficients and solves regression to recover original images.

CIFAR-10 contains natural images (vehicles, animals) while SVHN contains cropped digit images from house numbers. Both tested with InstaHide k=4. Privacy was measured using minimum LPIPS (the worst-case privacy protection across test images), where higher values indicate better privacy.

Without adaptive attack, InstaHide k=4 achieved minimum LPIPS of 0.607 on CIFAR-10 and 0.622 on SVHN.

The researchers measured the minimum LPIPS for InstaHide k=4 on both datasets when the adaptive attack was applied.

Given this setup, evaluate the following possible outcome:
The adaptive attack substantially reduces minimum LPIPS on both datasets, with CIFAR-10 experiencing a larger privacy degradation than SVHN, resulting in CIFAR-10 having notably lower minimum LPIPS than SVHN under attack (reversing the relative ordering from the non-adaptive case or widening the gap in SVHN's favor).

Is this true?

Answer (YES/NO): NO